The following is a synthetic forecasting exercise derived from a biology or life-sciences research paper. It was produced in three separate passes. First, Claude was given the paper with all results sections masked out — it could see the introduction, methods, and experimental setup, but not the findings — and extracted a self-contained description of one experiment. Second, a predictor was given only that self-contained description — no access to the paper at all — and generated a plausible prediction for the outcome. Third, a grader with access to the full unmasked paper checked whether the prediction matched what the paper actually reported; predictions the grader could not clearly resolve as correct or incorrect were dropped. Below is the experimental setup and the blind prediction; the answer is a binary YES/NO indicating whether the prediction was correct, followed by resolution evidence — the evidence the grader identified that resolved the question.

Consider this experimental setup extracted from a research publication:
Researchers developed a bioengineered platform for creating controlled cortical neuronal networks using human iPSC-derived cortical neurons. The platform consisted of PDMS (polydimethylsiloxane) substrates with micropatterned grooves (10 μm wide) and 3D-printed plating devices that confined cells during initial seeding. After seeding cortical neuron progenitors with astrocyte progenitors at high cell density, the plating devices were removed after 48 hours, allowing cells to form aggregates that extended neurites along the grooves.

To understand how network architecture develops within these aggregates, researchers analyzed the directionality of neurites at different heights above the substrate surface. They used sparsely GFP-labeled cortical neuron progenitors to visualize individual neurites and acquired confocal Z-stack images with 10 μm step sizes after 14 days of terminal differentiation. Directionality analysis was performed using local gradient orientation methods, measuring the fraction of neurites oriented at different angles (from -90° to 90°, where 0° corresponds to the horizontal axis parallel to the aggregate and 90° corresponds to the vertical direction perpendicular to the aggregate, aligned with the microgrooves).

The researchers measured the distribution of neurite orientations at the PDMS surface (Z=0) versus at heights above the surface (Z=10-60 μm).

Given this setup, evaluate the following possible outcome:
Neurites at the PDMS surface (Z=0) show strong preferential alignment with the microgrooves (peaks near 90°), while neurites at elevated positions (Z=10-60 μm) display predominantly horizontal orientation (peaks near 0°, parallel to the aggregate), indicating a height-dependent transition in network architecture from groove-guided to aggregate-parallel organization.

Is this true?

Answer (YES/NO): YES